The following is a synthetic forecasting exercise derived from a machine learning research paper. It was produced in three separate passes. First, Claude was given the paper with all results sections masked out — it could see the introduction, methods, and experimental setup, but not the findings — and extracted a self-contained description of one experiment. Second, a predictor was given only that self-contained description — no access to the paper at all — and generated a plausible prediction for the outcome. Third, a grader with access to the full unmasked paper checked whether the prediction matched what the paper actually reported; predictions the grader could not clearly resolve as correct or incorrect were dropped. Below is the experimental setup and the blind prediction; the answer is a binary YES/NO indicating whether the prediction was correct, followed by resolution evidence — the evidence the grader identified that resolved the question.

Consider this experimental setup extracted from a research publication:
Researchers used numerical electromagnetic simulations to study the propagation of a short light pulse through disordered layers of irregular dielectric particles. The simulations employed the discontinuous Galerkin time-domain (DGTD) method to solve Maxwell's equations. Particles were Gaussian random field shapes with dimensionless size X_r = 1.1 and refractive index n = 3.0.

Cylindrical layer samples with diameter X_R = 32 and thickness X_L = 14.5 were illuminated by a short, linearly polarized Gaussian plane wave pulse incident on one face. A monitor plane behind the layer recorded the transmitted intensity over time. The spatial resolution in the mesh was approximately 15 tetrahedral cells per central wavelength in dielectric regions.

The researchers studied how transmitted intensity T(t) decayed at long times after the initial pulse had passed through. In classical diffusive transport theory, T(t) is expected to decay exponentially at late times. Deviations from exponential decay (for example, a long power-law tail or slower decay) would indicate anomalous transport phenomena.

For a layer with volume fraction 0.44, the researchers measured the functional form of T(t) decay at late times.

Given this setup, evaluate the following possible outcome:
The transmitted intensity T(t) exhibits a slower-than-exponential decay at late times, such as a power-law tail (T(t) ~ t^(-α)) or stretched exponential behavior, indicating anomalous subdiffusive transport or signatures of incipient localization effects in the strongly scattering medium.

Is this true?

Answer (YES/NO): YES